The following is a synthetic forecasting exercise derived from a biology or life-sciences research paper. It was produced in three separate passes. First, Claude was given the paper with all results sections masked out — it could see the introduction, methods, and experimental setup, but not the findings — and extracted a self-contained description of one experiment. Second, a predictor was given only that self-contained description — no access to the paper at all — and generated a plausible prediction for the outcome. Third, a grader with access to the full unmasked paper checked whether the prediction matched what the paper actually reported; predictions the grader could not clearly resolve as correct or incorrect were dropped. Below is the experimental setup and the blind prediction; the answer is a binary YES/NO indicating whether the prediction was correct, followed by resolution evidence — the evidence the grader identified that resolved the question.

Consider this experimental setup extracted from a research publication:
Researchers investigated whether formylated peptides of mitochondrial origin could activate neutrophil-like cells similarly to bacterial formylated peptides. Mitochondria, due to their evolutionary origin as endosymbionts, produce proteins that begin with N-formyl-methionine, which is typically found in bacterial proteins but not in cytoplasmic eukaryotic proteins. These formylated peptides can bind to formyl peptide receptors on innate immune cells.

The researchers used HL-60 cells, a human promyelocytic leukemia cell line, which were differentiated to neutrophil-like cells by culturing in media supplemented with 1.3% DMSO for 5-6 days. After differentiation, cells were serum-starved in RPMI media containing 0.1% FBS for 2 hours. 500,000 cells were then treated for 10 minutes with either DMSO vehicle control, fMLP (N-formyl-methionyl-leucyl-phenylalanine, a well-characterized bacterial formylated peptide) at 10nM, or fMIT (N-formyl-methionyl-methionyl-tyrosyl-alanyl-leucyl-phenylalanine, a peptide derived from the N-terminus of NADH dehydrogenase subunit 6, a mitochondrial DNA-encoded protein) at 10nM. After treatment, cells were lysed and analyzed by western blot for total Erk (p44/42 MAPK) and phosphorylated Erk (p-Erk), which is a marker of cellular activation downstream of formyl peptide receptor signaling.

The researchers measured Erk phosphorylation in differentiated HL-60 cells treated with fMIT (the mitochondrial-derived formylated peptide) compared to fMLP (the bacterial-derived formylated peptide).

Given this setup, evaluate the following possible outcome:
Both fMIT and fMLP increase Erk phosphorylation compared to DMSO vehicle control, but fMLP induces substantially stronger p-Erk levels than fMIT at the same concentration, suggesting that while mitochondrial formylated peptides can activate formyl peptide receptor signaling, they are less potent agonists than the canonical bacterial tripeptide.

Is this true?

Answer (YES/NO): NO